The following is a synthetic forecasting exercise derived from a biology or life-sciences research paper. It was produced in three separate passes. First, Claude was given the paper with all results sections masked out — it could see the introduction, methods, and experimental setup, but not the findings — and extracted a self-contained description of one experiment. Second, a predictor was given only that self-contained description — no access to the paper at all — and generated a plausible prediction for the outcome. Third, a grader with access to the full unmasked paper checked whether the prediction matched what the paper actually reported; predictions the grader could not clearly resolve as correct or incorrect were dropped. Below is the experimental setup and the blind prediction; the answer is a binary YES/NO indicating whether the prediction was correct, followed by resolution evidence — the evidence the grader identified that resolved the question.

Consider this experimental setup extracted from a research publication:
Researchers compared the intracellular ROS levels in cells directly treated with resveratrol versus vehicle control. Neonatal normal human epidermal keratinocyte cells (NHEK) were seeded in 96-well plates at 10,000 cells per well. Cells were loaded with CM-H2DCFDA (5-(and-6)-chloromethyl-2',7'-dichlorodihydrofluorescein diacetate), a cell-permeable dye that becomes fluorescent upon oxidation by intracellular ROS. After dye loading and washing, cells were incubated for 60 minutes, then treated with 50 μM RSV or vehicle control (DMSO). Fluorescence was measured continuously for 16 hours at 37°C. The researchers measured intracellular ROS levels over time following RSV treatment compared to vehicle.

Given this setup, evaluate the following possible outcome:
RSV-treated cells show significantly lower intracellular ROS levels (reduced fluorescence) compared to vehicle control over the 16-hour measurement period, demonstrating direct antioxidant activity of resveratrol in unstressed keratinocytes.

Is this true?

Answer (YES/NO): NO